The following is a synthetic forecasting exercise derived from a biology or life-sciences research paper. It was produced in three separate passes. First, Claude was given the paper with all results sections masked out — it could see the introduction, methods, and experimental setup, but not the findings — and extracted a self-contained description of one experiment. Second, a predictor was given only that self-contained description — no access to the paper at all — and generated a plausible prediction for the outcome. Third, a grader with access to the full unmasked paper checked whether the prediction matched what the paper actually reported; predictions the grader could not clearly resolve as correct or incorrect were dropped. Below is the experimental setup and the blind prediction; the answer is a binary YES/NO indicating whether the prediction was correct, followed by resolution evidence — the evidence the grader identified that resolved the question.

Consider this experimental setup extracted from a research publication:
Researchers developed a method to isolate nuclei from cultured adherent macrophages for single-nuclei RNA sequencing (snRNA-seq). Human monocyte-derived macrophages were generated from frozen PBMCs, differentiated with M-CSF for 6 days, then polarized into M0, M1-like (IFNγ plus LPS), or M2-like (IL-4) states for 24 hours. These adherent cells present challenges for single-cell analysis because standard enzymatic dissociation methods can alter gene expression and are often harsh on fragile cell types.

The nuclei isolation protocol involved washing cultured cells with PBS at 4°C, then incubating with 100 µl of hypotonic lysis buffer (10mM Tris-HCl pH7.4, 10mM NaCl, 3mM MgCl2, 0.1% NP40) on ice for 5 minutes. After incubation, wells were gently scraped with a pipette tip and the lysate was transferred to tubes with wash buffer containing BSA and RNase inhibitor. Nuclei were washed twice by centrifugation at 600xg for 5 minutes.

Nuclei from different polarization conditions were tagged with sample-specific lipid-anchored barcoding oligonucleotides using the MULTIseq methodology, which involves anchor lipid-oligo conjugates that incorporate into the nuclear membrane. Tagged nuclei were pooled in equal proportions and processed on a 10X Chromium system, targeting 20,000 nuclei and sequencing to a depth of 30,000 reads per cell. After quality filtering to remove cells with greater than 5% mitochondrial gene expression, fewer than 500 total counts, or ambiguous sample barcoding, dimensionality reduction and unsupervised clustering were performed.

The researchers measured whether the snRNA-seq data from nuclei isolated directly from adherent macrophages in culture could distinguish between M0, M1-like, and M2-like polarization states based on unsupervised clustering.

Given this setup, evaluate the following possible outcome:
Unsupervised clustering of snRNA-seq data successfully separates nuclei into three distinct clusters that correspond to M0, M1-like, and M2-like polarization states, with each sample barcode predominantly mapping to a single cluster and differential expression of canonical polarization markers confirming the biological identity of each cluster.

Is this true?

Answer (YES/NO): NO